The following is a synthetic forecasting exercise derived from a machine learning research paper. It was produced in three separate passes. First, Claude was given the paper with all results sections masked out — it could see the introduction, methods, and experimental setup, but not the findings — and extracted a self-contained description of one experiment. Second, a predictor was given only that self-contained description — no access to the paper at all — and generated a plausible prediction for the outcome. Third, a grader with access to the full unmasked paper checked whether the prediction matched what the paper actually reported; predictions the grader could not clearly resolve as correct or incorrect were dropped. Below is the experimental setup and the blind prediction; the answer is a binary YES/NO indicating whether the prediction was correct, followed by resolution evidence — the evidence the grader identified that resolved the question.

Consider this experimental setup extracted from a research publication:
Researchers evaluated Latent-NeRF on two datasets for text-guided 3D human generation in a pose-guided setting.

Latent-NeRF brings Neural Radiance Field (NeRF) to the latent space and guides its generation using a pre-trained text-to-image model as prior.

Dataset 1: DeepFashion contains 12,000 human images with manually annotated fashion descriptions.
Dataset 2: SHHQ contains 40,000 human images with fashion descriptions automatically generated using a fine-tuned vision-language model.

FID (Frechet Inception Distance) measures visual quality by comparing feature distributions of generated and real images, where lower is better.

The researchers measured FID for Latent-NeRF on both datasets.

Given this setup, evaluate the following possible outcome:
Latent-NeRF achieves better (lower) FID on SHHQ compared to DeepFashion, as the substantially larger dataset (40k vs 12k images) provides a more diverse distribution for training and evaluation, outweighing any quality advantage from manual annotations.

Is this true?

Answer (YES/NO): NO